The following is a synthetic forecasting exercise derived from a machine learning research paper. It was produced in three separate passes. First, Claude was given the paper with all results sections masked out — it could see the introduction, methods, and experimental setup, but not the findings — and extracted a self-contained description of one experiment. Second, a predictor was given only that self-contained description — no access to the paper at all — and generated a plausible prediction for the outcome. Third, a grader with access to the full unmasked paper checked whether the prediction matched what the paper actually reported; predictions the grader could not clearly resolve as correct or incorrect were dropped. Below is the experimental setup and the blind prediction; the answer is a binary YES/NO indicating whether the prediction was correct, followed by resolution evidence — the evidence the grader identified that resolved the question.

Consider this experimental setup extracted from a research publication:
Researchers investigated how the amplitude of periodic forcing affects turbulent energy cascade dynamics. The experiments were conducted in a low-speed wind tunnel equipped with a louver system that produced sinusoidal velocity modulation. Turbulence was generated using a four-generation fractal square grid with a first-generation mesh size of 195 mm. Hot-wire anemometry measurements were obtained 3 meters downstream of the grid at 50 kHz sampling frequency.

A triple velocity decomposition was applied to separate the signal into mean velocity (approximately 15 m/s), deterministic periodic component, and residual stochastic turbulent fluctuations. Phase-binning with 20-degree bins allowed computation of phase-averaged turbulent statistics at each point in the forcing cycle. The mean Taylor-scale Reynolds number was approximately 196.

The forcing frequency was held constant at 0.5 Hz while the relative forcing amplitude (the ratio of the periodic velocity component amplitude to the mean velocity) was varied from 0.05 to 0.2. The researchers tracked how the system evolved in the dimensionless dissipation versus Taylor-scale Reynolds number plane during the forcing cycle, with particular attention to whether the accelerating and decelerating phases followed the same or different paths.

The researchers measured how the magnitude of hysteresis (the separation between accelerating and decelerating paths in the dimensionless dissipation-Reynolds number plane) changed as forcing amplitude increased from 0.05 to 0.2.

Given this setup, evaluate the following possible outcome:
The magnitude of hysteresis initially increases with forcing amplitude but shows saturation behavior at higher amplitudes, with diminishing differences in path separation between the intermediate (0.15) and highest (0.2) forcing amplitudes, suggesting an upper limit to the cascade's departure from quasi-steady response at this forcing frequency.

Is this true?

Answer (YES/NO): NO